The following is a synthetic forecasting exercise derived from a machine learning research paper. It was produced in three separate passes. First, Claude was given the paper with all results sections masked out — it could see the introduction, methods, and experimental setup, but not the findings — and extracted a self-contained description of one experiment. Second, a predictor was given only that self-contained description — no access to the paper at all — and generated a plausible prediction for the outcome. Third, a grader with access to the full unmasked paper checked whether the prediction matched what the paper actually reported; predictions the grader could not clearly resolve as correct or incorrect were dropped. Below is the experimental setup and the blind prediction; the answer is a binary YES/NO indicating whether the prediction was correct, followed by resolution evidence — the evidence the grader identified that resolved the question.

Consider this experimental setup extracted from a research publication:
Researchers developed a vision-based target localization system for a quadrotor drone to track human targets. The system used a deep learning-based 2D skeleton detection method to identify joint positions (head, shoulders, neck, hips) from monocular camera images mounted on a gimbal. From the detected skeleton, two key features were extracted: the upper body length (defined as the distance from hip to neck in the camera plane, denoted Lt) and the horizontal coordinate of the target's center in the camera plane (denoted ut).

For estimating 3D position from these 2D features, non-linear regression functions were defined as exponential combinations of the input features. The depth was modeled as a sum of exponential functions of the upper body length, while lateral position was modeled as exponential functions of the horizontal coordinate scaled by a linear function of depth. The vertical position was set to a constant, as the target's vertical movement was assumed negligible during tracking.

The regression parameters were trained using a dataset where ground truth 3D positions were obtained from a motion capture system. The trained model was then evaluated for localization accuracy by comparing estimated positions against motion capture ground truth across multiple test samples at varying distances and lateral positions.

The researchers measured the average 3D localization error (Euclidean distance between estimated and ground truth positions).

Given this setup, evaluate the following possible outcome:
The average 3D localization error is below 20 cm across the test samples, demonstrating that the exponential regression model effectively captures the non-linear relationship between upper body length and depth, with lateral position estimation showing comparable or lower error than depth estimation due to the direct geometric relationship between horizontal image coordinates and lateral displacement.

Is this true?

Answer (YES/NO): NO